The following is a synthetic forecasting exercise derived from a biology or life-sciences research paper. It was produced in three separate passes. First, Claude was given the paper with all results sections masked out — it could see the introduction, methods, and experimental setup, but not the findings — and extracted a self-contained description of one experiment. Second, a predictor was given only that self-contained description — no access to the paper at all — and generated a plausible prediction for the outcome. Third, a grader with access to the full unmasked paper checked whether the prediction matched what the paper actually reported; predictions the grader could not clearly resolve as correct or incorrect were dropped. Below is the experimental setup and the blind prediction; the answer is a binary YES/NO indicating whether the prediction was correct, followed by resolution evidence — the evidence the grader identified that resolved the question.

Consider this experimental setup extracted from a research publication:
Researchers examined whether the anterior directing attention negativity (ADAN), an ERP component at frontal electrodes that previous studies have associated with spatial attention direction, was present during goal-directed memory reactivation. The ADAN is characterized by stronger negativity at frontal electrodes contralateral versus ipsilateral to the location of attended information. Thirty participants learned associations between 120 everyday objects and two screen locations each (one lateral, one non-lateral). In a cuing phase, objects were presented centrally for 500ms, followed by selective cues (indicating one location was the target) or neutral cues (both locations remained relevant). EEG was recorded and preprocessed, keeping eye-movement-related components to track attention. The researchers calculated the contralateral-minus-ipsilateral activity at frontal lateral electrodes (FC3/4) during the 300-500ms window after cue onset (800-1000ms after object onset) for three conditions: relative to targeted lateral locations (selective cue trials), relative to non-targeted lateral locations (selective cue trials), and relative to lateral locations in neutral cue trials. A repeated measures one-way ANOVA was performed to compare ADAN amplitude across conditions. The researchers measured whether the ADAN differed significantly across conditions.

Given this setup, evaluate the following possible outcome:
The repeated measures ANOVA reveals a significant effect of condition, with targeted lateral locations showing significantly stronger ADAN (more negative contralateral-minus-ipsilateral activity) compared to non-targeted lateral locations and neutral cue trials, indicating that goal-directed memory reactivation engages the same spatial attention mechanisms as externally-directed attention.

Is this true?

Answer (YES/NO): NO